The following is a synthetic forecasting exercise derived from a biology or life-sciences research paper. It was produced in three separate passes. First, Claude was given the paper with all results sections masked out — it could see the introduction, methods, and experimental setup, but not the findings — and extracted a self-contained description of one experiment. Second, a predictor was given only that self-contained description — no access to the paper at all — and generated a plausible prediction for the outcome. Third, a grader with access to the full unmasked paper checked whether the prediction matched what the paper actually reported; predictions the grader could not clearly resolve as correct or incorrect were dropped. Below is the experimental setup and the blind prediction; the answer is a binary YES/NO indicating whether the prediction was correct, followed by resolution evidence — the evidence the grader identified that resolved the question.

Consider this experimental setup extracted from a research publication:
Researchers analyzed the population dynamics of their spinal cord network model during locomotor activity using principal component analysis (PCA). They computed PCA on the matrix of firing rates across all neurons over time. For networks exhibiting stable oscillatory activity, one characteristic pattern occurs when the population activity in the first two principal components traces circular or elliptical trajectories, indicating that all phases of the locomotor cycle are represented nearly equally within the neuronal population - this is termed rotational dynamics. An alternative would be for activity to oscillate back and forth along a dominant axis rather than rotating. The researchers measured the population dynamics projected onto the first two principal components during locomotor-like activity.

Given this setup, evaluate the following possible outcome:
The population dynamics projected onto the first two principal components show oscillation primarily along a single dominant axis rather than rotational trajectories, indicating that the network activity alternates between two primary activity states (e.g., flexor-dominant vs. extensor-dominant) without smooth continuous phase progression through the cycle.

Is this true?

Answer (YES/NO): NO